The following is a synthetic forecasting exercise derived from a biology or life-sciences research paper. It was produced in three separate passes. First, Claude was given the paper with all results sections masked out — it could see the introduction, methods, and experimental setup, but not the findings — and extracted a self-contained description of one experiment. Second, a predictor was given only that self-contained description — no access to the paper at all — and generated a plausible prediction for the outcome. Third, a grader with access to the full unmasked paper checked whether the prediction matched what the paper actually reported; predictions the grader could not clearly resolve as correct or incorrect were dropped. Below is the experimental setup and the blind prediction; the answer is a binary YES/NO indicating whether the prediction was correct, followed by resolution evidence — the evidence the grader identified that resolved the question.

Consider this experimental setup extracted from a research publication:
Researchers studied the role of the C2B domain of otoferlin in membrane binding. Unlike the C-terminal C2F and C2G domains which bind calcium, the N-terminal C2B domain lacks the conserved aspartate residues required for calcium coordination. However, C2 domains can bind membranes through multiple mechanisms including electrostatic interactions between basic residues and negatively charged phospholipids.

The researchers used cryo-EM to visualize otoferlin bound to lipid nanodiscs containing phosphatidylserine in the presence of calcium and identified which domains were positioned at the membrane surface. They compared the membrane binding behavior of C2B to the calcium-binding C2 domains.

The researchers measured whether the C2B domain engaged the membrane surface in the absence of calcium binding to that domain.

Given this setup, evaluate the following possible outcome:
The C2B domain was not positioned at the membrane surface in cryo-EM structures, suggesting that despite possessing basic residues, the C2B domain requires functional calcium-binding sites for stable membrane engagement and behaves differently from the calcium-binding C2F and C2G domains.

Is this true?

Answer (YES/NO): NO